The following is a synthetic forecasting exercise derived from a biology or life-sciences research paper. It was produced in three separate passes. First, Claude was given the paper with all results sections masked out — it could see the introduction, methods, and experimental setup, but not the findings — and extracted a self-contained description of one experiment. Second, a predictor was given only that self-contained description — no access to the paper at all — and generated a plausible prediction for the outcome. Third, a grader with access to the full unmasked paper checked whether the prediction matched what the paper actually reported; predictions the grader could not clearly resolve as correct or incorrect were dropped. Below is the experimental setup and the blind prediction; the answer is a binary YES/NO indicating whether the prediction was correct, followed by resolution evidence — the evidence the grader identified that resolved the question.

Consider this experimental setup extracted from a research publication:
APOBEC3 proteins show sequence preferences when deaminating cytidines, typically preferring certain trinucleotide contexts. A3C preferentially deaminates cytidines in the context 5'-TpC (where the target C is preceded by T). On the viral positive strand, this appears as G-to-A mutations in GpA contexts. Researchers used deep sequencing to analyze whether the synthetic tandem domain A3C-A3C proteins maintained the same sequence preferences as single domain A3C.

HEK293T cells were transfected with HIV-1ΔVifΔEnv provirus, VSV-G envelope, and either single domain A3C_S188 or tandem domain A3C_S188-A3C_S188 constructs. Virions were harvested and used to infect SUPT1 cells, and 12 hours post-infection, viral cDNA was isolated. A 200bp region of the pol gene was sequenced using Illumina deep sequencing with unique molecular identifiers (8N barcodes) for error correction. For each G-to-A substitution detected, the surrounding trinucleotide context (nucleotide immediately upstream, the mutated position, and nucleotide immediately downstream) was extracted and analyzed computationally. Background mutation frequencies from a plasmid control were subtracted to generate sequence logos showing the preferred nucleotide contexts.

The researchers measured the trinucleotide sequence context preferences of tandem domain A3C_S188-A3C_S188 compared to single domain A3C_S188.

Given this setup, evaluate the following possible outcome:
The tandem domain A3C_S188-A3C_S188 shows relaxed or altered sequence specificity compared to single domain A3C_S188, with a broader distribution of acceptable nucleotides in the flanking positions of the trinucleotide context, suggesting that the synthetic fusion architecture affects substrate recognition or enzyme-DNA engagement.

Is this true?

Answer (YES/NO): NO